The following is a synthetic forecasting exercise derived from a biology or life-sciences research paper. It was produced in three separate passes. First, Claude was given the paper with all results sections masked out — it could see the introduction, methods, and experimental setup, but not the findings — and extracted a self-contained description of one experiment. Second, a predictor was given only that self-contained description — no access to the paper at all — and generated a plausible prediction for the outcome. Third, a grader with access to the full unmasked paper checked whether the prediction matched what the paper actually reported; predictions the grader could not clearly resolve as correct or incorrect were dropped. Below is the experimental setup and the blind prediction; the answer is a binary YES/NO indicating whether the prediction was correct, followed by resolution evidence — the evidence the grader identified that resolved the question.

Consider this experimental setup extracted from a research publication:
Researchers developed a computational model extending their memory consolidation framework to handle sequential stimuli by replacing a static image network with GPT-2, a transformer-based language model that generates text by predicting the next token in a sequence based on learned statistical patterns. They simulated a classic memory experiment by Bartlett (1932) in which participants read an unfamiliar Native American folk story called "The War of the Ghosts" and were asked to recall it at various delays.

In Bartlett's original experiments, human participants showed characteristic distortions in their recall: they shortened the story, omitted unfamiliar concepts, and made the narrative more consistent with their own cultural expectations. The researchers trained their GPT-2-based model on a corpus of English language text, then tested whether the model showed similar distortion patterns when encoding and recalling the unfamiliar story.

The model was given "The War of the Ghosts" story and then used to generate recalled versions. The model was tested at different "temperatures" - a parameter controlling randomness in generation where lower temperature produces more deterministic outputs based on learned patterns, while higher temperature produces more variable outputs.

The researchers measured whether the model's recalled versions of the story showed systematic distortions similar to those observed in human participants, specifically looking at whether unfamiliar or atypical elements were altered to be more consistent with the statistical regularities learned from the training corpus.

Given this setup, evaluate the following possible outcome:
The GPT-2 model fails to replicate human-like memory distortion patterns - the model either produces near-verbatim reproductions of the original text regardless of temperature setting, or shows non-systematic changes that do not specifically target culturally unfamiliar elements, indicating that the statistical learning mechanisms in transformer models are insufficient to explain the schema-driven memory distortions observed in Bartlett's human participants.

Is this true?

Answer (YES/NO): NO